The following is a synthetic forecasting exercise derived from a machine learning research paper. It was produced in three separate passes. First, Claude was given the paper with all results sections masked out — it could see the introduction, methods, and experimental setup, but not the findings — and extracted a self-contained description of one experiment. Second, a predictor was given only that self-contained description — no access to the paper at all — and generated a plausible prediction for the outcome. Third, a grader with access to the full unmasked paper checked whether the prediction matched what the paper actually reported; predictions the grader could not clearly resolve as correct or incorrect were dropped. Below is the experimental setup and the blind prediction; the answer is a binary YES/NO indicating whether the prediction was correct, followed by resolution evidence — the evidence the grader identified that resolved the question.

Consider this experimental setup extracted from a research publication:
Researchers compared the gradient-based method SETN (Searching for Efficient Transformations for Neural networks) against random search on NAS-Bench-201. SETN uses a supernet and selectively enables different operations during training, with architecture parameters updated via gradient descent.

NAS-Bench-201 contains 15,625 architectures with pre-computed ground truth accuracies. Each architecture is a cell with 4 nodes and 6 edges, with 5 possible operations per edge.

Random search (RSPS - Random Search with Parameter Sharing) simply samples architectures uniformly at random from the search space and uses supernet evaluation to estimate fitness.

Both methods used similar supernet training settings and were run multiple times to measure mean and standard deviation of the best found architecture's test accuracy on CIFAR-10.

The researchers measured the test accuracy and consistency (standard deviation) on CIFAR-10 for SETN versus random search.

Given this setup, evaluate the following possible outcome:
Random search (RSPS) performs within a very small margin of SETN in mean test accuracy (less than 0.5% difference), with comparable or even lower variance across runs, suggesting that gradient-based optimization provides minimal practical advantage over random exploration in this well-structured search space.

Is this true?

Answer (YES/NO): NO